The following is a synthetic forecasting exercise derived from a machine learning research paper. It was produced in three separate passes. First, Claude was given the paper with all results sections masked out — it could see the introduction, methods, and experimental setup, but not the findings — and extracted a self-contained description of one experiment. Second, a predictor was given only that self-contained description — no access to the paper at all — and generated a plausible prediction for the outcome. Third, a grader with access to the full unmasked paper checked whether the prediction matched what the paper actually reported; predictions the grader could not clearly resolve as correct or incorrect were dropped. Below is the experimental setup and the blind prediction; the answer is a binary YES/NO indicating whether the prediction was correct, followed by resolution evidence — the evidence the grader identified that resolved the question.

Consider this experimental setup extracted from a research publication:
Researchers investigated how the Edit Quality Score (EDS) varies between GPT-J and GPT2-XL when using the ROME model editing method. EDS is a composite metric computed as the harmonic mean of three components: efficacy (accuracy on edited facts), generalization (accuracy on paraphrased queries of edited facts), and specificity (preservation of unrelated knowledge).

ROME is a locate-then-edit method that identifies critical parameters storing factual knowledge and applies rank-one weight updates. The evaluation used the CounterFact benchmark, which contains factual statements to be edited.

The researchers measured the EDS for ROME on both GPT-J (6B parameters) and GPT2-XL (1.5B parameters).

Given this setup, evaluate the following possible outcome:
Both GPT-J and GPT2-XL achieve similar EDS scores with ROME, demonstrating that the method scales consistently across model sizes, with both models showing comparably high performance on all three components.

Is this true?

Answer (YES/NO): NO